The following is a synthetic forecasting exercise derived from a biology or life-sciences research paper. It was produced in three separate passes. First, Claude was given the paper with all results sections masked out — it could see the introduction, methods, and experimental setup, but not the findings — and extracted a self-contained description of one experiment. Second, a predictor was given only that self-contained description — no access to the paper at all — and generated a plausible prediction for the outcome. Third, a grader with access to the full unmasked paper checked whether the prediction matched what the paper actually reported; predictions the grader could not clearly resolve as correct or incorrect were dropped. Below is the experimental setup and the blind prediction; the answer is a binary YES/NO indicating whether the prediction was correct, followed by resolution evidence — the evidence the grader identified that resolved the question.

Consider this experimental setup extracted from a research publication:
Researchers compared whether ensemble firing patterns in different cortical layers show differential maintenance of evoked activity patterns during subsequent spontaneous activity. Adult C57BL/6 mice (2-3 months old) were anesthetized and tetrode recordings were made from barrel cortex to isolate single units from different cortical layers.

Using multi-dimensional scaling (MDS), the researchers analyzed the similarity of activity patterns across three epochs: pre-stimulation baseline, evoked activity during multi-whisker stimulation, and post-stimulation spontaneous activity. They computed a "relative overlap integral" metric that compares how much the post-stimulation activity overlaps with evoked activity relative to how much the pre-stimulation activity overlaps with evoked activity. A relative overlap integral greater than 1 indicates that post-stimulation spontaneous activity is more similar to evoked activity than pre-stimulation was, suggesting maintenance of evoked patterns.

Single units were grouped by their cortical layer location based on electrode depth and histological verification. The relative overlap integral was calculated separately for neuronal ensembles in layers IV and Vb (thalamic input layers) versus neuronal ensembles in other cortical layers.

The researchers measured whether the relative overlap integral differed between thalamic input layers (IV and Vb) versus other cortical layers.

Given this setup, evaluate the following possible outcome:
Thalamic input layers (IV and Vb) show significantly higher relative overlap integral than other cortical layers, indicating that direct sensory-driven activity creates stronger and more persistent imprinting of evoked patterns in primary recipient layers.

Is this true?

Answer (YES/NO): YES